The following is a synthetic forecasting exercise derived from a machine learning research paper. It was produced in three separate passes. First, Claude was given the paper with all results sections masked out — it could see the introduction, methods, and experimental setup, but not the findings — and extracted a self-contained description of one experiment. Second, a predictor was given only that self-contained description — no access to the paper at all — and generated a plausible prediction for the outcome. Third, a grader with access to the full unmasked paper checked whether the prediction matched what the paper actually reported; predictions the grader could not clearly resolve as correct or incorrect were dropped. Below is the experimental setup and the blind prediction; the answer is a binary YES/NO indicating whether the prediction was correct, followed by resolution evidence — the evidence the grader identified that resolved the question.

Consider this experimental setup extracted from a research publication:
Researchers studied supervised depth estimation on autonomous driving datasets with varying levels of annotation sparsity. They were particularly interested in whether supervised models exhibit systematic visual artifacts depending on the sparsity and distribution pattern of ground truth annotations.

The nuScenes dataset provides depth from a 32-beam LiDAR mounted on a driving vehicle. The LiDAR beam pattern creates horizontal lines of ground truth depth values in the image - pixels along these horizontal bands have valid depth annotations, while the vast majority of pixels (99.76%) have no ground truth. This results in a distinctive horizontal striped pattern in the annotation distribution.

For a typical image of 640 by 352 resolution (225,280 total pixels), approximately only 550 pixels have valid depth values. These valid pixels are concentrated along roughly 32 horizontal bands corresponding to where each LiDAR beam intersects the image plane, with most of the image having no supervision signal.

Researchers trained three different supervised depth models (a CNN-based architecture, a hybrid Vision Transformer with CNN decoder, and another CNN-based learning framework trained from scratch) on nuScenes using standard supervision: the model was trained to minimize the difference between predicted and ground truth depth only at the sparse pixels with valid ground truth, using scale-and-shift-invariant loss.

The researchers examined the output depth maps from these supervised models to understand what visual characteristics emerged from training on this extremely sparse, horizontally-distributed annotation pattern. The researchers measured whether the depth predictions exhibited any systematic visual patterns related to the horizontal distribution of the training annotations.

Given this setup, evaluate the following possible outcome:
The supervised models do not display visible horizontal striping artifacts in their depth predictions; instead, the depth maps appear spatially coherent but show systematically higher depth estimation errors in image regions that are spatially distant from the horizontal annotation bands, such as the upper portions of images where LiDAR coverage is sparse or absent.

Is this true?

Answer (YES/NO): NO